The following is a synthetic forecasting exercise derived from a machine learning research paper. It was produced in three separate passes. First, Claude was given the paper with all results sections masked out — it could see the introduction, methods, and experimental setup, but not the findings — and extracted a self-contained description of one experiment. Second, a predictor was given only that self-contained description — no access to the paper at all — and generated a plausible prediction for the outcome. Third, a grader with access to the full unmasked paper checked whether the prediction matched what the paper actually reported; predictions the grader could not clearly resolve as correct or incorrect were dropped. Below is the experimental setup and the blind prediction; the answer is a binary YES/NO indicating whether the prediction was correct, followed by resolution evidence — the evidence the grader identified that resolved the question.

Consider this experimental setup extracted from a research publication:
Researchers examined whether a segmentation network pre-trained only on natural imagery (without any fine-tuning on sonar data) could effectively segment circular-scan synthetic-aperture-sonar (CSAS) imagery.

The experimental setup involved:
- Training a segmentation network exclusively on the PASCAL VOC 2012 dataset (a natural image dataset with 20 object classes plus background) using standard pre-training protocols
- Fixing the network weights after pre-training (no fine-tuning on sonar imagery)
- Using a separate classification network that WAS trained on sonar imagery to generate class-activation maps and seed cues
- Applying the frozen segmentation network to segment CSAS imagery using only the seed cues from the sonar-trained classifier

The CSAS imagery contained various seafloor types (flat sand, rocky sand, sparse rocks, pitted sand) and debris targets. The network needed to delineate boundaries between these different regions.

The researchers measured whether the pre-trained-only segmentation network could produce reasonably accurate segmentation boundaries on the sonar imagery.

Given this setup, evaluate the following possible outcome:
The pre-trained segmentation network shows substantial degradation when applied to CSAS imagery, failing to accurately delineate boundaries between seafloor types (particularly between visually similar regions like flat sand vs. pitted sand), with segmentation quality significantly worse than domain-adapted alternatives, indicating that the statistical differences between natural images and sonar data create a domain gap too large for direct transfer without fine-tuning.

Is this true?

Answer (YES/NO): NO